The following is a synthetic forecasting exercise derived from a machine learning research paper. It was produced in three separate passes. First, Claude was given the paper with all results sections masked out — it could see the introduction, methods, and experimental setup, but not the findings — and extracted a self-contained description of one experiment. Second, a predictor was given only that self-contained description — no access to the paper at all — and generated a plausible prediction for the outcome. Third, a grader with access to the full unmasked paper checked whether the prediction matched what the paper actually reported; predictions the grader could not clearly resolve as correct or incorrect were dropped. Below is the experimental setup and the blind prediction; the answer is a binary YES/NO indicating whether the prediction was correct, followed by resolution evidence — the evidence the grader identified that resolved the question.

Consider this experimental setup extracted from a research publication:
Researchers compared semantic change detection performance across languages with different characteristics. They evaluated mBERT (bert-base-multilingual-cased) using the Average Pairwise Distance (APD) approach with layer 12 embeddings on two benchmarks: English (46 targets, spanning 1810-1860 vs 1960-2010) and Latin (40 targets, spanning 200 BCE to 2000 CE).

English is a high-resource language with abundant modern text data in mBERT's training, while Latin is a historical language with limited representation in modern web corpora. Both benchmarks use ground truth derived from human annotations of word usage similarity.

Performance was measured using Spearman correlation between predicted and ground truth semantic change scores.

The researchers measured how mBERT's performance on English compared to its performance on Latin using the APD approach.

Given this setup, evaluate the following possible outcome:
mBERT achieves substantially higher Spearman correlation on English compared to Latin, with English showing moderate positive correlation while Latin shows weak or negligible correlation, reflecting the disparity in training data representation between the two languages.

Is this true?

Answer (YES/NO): YES